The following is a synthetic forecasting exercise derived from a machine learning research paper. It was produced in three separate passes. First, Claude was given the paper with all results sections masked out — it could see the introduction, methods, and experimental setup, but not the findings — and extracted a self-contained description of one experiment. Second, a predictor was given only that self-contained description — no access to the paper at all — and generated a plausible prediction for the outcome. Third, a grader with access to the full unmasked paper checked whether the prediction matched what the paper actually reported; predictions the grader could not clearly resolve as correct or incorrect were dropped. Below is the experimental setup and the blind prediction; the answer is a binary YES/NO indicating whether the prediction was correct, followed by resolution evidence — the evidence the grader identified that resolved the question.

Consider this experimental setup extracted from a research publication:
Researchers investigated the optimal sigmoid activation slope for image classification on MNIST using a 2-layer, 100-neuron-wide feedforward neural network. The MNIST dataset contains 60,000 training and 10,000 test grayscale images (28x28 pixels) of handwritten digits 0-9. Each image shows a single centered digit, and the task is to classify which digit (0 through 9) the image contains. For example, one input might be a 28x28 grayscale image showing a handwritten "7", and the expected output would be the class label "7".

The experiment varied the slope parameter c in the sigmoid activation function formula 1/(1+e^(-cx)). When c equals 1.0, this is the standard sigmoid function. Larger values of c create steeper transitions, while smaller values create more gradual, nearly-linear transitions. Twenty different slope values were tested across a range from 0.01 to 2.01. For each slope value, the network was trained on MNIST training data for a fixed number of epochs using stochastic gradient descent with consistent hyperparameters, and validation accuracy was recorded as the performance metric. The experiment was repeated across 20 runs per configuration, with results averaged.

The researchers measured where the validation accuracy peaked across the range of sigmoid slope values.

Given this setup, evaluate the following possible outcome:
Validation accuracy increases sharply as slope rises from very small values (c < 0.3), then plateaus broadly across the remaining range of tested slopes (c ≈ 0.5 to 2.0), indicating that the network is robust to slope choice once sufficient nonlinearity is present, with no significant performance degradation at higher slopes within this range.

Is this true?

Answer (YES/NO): NO